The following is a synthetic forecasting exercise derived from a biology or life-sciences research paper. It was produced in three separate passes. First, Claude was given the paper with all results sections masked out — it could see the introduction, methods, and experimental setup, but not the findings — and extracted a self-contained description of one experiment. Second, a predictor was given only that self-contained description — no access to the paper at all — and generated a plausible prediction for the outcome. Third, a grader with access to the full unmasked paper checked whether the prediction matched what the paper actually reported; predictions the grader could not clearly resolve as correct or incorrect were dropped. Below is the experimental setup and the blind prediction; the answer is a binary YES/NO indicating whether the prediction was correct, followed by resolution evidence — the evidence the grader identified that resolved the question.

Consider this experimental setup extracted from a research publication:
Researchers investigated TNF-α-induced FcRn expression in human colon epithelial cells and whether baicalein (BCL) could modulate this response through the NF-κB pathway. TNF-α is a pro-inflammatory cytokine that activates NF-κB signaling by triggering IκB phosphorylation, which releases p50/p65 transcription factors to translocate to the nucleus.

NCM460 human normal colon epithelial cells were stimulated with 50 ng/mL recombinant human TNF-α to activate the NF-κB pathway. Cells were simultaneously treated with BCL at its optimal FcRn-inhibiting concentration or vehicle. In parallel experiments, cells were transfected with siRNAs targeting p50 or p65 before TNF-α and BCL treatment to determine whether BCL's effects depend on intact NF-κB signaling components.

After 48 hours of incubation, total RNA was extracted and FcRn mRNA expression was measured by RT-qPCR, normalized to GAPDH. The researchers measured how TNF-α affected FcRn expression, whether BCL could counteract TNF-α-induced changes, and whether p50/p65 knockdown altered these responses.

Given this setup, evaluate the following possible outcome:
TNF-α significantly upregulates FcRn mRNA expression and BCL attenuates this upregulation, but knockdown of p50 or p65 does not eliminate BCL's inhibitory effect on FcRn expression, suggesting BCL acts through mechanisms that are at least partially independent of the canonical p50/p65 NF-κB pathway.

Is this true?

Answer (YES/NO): NO